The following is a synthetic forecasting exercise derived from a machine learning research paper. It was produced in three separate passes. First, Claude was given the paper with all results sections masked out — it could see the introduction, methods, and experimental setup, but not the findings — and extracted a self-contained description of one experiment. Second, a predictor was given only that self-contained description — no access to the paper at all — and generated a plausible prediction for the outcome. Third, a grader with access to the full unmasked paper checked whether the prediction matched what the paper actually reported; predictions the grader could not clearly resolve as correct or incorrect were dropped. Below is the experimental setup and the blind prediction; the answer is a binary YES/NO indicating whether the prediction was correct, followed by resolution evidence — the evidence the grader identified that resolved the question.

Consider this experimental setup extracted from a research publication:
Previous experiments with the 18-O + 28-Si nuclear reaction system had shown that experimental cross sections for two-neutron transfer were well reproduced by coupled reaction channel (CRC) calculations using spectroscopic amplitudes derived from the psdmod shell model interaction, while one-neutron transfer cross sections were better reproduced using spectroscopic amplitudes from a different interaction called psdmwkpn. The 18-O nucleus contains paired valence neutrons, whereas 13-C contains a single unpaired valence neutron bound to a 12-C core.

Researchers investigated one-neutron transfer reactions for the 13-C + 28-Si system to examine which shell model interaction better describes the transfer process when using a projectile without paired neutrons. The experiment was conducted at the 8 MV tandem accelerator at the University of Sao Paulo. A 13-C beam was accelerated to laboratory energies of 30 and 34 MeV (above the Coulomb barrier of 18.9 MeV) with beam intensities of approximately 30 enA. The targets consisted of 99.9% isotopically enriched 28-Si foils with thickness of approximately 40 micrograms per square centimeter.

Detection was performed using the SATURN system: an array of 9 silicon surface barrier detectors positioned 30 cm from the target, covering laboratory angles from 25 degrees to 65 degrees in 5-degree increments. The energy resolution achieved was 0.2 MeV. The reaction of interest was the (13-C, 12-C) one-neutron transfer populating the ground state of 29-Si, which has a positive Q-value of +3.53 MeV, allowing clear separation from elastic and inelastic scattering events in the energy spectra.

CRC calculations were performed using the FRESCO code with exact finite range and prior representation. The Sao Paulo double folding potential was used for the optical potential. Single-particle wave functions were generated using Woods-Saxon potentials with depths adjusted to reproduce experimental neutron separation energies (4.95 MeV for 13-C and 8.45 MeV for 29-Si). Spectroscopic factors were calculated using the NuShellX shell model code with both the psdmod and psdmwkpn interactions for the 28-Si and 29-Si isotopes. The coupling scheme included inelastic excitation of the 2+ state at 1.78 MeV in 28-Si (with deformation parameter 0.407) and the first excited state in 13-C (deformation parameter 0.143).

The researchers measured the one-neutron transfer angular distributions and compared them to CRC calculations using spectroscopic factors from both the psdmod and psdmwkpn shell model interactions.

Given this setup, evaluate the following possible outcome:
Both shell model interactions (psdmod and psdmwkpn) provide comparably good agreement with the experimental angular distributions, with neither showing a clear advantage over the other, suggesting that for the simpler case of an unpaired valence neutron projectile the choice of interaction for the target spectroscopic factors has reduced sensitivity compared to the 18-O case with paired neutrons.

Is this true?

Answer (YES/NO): NO